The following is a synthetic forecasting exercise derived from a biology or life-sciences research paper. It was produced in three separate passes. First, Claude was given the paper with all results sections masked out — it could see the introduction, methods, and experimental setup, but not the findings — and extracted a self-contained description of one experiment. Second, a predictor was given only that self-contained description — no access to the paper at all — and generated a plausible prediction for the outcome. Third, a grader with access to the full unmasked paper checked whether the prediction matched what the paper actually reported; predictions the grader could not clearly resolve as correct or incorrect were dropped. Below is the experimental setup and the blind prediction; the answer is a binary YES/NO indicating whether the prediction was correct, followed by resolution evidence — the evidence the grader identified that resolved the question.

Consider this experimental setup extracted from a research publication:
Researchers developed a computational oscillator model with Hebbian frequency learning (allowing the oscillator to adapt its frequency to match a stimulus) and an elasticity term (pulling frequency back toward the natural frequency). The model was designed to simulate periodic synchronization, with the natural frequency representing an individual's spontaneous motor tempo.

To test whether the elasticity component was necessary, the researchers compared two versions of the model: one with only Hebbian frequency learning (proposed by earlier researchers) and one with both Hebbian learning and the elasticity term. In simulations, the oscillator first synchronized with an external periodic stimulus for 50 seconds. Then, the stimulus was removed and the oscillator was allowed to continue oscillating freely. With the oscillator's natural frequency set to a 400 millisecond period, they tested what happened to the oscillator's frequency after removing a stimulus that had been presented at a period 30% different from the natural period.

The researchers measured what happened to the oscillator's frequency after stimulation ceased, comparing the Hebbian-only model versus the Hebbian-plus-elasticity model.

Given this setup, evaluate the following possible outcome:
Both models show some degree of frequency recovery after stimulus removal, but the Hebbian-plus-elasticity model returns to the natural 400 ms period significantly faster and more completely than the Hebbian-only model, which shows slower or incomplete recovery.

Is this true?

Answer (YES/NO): NO